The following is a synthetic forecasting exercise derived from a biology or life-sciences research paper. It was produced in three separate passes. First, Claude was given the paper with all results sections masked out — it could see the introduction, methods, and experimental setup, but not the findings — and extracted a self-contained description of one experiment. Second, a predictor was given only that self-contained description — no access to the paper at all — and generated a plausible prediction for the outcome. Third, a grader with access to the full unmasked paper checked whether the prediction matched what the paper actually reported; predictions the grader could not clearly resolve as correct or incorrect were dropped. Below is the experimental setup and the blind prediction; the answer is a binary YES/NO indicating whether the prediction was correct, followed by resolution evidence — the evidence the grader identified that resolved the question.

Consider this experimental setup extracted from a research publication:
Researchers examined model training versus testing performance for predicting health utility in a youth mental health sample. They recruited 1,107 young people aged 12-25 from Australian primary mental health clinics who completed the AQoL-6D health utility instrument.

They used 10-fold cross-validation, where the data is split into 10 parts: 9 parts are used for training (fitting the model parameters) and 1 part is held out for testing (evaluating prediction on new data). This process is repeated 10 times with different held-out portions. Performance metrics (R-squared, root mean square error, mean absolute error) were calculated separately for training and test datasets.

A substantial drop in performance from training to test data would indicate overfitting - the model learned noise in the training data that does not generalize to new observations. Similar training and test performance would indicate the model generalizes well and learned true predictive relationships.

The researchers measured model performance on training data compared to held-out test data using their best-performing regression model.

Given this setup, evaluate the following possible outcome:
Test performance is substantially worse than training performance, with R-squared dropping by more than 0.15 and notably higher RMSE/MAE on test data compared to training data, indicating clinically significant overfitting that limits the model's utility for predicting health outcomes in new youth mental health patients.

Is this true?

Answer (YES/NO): NO